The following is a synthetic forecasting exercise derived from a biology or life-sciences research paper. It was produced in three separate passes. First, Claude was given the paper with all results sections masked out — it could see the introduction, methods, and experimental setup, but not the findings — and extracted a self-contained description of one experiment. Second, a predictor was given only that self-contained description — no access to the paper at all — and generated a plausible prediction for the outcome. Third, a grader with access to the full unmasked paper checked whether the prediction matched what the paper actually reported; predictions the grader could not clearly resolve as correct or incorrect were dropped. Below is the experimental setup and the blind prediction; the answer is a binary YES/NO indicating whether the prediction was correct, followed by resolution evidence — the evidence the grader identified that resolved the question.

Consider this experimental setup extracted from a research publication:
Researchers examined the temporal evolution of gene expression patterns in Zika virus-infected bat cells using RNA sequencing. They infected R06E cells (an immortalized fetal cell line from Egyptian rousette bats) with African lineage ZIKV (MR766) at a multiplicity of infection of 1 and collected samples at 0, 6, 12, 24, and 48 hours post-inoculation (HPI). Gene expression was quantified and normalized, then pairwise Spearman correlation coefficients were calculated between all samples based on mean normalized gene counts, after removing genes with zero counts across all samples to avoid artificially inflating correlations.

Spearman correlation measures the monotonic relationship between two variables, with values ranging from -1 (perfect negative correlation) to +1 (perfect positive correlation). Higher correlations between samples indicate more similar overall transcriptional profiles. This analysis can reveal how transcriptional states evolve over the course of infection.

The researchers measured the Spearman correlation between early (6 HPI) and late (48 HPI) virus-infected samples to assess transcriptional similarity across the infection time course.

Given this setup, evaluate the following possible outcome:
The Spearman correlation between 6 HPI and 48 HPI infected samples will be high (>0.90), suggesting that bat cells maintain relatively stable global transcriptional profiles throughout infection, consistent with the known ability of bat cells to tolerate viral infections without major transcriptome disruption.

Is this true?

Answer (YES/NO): YES